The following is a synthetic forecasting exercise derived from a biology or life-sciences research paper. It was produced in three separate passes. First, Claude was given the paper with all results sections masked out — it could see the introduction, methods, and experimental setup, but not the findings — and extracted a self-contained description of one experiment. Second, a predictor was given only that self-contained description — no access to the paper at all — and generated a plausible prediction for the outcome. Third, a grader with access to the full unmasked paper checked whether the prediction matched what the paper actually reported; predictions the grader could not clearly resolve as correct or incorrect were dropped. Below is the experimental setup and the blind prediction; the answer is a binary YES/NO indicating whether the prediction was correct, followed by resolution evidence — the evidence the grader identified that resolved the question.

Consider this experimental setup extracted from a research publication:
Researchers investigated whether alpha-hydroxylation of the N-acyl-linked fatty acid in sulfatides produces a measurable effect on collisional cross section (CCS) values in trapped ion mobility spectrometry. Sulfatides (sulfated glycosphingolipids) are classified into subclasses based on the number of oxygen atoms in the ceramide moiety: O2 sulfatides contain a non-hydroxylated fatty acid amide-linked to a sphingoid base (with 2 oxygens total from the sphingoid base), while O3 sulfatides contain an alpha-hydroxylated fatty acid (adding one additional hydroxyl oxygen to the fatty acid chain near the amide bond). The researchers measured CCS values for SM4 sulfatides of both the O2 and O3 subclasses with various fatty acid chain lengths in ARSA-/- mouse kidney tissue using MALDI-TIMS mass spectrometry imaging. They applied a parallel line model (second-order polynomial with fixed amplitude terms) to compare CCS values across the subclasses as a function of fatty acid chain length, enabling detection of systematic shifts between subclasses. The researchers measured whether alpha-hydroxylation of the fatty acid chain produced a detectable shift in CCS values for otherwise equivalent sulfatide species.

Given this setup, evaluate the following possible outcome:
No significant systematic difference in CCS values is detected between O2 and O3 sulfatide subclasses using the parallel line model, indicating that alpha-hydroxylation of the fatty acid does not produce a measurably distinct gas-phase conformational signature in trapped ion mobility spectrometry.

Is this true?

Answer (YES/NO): NO